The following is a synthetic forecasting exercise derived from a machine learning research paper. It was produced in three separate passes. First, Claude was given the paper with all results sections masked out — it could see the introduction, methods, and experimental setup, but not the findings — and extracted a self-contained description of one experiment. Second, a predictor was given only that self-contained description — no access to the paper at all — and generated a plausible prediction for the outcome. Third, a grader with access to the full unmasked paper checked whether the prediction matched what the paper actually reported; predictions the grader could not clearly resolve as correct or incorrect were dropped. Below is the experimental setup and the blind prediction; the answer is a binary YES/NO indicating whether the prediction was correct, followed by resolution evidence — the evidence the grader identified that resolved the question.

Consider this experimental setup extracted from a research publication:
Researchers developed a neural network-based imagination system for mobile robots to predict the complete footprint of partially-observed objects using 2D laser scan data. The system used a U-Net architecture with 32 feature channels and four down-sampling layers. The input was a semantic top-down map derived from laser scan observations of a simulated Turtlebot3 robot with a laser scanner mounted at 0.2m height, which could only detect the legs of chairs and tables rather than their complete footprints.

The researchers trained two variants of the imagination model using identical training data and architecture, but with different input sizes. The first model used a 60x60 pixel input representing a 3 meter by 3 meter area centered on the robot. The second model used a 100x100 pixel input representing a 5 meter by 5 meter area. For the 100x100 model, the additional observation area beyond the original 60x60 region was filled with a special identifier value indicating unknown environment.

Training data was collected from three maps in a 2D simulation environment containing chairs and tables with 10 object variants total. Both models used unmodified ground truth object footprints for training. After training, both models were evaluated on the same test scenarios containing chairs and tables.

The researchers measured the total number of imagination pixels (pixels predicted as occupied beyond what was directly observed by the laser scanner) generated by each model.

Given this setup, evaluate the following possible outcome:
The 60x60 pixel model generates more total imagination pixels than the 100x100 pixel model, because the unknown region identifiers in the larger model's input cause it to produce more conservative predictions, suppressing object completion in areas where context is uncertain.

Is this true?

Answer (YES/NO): YES